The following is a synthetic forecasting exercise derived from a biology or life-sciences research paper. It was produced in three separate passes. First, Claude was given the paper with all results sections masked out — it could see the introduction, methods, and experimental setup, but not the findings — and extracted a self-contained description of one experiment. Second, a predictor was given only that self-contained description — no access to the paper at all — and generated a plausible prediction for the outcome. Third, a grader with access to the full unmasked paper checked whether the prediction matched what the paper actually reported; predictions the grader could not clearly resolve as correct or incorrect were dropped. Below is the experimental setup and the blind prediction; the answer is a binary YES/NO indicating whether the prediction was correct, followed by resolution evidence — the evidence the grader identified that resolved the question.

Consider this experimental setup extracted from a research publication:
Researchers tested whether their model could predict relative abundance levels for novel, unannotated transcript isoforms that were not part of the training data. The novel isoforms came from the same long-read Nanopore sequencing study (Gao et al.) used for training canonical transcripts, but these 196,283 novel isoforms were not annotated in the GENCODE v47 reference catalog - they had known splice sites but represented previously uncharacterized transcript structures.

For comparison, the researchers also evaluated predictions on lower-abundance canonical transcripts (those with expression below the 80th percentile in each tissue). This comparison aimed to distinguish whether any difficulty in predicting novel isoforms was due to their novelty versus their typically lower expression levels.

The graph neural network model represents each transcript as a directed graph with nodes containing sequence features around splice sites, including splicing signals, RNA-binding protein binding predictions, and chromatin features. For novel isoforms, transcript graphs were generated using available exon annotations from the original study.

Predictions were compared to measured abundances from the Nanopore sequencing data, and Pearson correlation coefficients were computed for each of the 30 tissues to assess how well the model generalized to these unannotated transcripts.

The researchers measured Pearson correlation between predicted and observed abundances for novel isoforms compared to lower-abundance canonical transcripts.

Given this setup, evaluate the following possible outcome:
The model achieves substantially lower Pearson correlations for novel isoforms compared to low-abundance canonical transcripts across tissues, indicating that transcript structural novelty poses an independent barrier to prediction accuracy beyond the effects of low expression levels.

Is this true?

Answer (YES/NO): NO